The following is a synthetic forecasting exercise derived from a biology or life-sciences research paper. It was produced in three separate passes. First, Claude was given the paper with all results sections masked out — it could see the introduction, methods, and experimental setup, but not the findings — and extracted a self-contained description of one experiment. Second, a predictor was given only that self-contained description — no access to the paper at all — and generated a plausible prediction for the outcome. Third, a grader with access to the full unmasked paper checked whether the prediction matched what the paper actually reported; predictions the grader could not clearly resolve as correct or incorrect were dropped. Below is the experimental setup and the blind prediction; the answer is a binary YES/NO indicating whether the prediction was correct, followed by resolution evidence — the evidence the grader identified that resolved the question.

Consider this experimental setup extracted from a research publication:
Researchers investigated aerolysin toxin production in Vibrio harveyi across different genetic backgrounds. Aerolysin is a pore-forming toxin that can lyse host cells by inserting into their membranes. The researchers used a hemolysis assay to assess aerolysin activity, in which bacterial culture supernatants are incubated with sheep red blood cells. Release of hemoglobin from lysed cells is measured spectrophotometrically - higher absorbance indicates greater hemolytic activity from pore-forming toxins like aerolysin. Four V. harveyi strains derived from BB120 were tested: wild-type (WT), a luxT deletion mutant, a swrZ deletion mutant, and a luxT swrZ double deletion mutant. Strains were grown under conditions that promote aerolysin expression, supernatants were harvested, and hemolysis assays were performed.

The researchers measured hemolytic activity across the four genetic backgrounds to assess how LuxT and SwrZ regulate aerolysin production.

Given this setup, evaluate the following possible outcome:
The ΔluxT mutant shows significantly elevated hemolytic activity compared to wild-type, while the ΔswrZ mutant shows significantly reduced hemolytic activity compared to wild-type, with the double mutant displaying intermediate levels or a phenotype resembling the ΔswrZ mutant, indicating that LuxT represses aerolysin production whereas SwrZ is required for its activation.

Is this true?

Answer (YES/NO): NO